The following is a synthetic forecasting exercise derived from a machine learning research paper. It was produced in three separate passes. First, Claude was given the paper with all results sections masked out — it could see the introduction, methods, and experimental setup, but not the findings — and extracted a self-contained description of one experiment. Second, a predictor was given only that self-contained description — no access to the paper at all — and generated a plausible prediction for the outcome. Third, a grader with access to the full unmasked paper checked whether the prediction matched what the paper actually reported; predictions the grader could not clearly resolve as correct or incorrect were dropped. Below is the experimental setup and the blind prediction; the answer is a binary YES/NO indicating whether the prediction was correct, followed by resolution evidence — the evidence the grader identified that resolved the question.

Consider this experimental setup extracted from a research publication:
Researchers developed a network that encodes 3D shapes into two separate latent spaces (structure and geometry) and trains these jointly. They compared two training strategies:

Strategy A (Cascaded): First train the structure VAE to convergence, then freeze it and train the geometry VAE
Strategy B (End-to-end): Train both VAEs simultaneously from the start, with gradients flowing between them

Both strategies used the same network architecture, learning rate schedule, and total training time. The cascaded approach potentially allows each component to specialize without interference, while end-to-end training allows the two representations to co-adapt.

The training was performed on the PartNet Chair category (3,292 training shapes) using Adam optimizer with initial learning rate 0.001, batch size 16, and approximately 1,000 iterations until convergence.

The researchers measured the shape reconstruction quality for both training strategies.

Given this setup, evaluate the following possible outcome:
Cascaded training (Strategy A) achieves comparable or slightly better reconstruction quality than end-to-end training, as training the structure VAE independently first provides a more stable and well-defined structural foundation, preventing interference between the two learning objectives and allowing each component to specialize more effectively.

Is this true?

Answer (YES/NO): YES